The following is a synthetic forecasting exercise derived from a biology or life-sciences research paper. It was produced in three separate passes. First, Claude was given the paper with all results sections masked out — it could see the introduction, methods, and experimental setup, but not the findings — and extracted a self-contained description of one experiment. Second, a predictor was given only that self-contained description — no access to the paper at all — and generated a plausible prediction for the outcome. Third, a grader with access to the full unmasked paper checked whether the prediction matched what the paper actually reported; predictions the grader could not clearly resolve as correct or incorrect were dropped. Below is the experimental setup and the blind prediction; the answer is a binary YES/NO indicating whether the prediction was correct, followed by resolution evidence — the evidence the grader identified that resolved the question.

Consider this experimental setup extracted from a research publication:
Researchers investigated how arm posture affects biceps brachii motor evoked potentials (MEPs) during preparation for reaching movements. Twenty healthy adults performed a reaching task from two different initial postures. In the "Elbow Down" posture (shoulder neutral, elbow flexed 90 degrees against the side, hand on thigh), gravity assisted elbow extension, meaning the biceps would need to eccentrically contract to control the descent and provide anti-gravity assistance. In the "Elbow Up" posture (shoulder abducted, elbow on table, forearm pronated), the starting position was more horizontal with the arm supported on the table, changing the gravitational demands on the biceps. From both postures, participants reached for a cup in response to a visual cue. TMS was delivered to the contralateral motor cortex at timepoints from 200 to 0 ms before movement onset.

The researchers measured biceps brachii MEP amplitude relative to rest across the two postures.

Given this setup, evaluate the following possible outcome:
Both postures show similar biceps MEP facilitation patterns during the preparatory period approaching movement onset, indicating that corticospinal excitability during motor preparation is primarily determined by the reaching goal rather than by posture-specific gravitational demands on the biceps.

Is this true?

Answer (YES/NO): NO